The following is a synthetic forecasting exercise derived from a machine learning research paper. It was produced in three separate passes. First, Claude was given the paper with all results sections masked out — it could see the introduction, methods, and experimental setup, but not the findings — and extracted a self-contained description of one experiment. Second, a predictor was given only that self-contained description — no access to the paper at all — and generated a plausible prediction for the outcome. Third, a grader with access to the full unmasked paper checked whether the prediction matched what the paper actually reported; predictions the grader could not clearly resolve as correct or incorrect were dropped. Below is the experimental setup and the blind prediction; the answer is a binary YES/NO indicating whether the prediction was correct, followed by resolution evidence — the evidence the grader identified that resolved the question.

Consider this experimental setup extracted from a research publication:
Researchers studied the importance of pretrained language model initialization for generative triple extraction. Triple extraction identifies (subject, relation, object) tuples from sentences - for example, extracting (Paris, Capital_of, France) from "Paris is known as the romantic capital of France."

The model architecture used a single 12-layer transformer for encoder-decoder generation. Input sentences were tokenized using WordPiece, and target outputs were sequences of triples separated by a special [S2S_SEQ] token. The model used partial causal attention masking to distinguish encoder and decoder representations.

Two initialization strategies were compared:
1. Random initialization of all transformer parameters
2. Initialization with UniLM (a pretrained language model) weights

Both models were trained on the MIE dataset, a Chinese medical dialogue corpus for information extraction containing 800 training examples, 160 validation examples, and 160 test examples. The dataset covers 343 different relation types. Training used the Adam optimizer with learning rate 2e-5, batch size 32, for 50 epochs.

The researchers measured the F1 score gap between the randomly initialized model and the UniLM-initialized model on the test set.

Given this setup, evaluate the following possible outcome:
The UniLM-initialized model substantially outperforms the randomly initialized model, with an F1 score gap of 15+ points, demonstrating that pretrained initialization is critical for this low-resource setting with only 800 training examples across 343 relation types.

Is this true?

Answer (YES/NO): NO